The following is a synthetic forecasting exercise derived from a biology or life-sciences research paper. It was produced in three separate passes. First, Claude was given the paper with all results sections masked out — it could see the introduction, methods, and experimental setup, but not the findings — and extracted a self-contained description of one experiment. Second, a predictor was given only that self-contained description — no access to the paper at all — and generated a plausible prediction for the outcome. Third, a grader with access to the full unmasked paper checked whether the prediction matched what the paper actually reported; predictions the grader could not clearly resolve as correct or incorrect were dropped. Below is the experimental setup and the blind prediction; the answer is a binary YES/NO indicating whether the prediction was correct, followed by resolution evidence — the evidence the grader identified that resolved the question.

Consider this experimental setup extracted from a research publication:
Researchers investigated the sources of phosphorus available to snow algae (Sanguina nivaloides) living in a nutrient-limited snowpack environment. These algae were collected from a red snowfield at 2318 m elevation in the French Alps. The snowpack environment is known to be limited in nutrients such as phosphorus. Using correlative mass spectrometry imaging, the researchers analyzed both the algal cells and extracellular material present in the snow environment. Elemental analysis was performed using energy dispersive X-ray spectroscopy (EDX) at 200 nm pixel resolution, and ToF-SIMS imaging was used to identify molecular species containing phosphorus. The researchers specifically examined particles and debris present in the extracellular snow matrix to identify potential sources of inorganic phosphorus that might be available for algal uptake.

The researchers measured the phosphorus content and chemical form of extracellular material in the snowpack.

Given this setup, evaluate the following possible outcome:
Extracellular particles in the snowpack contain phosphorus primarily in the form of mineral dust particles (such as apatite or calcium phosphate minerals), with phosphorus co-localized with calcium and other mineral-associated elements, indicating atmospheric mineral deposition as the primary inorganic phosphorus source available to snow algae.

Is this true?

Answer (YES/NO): NO